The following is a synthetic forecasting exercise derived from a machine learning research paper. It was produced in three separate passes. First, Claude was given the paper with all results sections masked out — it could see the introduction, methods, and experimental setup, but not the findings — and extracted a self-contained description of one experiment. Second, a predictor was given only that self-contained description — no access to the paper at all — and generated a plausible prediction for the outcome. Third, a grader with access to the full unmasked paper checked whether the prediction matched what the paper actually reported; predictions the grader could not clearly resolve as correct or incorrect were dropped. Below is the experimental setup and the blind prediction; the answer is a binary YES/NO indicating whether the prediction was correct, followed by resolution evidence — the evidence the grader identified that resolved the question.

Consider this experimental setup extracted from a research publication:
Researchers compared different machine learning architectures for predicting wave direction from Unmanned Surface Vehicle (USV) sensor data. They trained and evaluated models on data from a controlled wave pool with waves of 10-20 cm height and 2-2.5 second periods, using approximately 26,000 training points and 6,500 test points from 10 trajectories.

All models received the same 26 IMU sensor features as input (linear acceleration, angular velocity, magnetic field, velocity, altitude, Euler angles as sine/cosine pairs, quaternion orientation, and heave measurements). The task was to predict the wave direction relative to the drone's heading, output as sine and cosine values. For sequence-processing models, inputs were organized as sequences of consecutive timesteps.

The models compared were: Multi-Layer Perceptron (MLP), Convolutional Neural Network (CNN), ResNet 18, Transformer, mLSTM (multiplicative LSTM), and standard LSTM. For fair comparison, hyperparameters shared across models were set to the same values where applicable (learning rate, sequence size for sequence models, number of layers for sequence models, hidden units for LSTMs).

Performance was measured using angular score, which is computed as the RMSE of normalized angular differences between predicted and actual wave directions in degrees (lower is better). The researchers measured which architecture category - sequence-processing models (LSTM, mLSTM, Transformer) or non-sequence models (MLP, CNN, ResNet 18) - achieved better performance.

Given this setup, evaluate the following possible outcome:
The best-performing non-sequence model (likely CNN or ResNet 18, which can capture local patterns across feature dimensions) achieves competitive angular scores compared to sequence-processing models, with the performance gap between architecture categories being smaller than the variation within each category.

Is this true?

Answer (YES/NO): NO